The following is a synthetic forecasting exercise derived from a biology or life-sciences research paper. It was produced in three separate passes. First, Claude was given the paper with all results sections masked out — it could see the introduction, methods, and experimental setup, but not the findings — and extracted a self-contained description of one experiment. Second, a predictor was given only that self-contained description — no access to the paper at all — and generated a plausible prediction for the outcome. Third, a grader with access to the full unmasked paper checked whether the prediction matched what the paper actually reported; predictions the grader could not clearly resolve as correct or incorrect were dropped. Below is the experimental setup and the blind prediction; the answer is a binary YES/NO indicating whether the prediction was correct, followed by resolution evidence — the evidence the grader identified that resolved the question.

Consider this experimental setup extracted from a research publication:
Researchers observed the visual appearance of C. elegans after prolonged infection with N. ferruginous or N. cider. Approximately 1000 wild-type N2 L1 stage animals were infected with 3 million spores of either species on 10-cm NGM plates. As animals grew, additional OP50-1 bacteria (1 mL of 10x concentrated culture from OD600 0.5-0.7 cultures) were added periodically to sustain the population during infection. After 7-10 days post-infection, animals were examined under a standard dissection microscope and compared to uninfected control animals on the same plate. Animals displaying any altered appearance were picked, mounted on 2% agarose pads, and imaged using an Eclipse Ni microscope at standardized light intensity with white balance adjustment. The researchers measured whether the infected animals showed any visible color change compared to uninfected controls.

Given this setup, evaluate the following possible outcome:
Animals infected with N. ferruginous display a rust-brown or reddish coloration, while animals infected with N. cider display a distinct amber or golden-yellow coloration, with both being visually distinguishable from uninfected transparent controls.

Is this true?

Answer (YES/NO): NO